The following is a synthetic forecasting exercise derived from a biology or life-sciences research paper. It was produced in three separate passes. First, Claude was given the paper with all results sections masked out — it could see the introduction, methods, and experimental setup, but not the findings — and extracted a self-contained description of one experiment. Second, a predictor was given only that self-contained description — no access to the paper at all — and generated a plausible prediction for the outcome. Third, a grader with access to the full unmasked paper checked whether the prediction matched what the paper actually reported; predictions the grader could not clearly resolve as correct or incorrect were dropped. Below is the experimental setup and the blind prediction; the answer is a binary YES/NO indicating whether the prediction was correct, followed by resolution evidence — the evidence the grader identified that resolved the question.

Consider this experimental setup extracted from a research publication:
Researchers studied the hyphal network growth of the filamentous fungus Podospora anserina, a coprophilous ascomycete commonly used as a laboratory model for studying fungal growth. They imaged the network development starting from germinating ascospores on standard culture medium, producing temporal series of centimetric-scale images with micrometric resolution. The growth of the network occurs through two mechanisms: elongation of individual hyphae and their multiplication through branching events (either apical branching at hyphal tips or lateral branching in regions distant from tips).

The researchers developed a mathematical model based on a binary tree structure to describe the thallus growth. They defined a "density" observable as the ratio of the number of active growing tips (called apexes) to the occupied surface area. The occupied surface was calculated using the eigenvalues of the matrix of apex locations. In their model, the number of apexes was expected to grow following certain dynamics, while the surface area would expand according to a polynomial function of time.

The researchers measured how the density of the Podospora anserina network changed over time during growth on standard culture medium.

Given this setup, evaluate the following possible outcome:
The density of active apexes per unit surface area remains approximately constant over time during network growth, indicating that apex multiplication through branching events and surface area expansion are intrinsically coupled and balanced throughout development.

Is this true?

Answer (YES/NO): NO